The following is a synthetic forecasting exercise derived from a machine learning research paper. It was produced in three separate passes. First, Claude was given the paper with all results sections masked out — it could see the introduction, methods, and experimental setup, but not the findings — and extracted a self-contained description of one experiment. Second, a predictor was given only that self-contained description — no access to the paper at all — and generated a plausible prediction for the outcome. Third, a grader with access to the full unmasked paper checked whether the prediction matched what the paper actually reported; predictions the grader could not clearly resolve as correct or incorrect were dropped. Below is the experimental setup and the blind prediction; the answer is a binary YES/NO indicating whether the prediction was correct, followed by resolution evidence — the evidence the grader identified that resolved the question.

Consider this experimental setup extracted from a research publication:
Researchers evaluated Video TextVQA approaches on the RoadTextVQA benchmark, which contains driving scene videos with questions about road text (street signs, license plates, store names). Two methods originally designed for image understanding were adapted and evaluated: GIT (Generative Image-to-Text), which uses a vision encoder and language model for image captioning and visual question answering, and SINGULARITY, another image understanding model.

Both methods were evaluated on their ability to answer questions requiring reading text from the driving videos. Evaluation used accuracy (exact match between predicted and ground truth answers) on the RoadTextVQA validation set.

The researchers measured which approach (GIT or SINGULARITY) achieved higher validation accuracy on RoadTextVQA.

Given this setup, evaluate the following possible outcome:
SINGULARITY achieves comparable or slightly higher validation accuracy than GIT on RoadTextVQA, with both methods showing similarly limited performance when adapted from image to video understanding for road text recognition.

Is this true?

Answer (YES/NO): NO